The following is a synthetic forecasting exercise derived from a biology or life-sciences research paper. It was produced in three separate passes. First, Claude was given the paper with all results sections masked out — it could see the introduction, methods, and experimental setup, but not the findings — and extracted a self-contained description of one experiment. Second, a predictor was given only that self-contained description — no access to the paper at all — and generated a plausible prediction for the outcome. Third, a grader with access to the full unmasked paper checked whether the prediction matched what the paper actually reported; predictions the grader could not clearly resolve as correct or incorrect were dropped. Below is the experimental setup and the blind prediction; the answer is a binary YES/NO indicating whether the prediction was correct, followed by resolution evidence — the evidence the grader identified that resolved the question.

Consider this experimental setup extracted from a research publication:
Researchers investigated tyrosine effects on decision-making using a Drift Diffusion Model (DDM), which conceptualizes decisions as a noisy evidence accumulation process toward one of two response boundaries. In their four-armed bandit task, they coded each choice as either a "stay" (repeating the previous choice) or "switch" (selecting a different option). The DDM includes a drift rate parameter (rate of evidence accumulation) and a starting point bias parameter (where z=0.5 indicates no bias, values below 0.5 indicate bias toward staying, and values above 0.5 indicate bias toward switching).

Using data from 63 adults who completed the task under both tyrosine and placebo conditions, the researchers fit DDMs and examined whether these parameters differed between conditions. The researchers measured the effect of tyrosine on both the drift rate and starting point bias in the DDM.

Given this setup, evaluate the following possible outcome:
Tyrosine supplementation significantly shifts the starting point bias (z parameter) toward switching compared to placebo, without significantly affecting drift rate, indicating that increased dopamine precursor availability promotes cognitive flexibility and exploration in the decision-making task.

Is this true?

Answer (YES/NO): NO